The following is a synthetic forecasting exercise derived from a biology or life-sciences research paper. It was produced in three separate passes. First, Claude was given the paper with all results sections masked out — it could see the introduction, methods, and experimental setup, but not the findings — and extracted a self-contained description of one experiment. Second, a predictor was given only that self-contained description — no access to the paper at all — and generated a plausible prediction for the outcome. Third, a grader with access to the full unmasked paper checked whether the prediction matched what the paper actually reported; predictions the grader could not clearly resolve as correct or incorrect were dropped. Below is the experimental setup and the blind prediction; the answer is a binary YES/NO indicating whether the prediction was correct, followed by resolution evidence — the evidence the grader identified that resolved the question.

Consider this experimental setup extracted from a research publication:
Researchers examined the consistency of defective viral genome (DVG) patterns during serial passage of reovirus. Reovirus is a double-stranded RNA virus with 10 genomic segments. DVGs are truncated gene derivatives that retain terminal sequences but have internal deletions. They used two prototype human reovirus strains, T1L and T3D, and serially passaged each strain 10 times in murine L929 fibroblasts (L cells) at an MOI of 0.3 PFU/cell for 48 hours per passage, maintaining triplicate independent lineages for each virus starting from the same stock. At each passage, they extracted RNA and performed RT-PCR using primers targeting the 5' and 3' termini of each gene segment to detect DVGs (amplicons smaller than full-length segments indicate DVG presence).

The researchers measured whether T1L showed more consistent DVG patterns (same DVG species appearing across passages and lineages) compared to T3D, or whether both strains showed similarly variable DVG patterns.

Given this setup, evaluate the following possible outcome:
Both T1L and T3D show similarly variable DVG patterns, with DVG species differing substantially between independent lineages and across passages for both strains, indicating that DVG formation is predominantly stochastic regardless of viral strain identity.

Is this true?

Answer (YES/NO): NO